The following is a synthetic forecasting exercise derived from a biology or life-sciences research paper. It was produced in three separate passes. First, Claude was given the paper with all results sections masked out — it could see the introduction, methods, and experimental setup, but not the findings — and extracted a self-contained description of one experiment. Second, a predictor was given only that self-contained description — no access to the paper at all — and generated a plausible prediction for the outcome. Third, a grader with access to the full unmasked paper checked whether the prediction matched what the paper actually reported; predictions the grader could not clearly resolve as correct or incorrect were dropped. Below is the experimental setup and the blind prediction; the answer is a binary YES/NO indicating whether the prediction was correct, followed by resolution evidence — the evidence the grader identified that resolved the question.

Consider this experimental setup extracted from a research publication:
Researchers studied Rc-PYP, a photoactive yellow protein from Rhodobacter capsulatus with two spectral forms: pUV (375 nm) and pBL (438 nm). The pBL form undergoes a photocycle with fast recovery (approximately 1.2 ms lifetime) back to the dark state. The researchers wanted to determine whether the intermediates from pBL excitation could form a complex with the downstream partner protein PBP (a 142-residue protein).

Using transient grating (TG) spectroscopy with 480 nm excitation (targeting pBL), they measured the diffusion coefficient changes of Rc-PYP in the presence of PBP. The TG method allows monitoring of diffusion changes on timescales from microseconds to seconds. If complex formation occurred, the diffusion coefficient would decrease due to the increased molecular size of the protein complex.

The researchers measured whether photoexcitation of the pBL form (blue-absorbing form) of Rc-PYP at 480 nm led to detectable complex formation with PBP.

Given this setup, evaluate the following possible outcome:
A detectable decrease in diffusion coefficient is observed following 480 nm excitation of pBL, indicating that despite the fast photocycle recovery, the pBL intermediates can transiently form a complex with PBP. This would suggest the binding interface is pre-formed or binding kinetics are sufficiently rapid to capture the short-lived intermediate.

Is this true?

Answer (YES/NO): NO